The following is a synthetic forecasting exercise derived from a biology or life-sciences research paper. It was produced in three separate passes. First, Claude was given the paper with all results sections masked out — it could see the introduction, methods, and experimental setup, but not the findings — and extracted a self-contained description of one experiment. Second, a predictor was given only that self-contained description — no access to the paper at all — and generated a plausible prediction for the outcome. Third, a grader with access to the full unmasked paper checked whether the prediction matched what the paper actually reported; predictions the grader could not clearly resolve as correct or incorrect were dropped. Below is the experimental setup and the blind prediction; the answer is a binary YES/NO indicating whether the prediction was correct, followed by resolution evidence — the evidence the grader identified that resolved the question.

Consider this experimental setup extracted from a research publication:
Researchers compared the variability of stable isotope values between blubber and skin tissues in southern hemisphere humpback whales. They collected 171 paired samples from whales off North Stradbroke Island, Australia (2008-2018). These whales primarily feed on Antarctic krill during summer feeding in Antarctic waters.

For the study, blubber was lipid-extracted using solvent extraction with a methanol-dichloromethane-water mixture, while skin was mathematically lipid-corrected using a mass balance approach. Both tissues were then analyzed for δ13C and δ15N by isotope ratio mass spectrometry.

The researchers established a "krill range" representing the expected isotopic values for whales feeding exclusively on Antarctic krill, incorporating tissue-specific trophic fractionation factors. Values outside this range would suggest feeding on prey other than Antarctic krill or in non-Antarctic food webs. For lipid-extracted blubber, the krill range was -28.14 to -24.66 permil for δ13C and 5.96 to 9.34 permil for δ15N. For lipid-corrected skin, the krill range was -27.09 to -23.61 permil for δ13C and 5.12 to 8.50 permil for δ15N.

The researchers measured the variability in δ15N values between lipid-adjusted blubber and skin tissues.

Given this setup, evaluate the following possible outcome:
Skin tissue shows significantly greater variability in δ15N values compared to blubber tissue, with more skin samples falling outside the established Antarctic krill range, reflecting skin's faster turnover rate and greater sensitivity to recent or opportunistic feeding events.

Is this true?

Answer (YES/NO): NO